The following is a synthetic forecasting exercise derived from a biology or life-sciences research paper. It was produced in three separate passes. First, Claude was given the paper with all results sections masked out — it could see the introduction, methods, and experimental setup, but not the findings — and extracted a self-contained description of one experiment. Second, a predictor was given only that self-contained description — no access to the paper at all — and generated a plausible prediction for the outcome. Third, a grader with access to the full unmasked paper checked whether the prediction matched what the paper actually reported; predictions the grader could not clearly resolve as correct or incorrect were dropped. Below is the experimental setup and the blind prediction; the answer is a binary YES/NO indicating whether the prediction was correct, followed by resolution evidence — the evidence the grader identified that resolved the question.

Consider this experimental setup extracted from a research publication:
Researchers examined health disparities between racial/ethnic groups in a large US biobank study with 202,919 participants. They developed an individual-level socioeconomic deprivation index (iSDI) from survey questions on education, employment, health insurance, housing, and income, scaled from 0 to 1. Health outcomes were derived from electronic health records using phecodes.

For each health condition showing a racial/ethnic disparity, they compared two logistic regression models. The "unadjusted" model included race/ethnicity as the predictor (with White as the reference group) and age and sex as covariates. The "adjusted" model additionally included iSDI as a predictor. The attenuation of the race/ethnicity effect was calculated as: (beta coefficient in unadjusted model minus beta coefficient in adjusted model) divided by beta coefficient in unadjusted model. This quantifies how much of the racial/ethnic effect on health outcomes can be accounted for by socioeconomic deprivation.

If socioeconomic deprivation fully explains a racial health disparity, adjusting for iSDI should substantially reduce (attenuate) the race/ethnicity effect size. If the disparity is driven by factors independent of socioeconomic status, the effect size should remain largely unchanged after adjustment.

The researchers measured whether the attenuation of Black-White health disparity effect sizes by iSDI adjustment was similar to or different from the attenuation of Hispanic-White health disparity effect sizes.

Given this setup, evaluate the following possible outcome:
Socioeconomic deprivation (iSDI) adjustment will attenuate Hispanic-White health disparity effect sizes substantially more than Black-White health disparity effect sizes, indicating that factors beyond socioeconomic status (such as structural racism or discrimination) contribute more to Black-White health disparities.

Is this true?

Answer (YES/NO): NO